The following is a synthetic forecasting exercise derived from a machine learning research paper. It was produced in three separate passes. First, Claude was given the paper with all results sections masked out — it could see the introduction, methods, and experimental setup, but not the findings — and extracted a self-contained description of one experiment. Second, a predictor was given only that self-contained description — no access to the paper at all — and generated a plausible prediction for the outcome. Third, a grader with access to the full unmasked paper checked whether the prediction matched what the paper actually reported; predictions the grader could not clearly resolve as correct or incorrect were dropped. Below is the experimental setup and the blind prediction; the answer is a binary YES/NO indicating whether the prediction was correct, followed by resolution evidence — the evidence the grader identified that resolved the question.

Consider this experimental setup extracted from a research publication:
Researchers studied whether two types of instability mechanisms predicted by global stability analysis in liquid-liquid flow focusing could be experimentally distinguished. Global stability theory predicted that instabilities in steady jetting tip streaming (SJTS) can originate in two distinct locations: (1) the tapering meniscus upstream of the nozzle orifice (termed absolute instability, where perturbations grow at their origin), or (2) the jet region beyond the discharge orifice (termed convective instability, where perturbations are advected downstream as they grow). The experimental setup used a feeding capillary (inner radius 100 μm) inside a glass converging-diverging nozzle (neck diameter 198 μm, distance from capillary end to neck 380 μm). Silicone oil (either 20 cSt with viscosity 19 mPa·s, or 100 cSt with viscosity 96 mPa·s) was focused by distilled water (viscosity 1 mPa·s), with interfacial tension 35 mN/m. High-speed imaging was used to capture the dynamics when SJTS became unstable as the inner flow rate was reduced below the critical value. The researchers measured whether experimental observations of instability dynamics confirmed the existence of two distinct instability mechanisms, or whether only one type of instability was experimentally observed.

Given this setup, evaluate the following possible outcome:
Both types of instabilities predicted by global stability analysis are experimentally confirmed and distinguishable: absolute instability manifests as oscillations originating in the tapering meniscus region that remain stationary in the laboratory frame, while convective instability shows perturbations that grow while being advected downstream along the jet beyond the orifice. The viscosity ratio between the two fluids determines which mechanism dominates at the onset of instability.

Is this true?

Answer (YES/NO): YES